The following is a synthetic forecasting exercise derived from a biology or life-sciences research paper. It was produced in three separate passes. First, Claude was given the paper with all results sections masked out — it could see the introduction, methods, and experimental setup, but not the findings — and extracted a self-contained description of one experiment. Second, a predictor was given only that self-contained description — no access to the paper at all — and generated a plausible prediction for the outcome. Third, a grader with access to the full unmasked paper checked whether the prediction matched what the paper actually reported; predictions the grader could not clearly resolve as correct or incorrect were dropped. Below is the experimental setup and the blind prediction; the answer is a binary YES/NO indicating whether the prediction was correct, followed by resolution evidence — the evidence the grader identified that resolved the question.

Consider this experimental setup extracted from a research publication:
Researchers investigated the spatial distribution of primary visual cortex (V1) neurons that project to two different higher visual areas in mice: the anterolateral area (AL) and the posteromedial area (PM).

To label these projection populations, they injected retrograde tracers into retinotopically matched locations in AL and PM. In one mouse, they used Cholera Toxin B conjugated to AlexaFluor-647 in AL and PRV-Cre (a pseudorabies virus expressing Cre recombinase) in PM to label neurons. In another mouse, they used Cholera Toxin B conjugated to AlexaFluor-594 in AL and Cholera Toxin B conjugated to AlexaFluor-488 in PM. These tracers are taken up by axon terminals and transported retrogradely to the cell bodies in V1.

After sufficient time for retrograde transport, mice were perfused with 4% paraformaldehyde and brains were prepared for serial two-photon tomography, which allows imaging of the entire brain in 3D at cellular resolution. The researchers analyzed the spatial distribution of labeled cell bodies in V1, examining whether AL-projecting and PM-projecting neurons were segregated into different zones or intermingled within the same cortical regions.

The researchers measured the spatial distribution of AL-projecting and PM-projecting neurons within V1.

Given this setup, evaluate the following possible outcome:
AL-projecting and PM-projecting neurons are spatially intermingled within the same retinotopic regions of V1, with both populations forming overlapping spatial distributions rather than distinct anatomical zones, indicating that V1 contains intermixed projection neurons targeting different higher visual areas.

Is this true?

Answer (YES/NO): YES